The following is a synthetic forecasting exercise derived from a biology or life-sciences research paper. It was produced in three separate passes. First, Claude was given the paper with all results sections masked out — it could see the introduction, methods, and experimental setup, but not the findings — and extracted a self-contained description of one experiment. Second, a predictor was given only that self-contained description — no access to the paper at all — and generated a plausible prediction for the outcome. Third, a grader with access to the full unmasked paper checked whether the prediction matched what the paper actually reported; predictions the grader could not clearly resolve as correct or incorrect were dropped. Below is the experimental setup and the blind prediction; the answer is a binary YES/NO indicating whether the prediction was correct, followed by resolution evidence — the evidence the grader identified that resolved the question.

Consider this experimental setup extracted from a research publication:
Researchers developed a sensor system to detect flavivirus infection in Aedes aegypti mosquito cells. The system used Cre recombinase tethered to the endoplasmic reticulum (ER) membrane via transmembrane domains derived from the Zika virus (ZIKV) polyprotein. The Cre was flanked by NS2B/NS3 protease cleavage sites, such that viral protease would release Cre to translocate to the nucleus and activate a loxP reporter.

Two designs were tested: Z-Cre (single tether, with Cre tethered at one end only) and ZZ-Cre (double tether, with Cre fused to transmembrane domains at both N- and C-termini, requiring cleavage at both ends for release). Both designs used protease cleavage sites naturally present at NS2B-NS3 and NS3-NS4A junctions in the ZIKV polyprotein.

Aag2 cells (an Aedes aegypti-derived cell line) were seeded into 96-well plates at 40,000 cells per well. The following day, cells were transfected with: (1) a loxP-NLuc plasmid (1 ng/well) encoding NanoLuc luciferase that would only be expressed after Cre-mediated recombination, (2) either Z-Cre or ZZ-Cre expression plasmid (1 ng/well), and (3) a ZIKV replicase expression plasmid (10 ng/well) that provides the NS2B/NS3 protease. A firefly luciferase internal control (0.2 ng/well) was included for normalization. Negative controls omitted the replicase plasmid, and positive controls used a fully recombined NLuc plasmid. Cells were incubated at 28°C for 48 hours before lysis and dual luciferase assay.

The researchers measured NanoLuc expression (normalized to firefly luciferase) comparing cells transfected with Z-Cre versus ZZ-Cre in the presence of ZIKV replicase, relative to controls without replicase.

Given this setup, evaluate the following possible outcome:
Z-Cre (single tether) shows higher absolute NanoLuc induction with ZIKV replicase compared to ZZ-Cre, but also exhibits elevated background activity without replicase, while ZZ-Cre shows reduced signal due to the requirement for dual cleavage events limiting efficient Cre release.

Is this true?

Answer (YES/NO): NO